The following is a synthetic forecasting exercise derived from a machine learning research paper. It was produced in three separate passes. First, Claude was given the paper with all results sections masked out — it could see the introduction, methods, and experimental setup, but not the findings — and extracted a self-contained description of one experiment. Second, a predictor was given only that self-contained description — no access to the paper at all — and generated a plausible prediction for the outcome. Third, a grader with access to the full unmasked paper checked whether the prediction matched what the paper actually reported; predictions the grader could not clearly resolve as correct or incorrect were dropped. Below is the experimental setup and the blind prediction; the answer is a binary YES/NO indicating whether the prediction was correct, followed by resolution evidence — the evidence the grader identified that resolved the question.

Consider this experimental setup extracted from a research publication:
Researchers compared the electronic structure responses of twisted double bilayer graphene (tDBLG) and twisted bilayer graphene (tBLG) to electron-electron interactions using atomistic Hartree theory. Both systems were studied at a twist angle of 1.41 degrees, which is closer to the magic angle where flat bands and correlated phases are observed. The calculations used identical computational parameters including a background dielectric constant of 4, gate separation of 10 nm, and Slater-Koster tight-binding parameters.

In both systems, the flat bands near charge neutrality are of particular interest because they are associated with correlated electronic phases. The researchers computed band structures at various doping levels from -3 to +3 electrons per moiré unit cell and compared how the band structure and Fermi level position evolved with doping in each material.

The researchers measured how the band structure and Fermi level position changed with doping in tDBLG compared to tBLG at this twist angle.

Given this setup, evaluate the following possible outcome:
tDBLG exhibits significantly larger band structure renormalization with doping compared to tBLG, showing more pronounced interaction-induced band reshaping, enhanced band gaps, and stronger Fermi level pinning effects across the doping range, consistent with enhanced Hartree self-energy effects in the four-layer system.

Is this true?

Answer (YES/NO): NO